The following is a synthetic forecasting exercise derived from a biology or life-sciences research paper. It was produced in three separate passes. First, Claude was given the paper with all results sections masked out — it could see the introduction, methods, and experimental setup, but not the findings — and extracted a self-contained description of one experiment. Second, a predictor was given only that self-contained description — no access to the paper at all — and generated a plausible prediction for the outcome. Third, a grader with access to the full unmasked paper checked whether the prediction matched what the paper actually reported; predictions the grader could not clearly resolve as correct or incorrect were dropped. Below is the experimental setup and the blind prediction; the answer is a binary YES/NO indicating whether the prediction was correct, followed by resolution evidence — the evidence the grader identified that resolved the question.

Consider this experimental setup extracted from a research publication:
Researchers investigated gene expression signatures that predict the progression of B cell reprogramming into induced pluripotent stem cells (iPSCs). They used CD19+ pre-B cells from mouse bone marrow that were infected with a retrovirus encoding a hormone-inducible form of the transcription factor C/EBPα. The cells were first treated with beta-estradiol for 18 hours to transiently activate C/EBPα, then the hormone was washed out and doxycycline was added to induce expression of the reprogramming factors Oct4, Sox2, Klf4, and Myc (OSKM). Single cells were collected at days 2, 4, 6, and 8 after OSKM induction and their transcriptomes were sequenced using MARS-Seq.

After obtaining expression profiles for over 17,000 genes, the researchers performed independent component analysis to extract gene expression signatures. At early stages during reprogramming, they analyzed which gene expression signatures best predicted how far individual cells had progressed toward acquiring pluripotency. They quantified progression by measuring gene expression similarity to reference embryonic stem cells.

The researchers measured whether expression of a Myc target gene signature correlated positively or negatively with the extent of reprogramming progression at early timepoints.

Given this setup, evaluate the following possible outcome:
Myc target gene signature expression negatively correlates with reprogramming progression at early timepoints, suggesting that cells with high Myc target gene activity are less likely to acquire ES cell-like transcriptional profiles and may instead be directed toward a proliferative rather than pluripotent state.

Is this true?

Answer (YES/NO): NO